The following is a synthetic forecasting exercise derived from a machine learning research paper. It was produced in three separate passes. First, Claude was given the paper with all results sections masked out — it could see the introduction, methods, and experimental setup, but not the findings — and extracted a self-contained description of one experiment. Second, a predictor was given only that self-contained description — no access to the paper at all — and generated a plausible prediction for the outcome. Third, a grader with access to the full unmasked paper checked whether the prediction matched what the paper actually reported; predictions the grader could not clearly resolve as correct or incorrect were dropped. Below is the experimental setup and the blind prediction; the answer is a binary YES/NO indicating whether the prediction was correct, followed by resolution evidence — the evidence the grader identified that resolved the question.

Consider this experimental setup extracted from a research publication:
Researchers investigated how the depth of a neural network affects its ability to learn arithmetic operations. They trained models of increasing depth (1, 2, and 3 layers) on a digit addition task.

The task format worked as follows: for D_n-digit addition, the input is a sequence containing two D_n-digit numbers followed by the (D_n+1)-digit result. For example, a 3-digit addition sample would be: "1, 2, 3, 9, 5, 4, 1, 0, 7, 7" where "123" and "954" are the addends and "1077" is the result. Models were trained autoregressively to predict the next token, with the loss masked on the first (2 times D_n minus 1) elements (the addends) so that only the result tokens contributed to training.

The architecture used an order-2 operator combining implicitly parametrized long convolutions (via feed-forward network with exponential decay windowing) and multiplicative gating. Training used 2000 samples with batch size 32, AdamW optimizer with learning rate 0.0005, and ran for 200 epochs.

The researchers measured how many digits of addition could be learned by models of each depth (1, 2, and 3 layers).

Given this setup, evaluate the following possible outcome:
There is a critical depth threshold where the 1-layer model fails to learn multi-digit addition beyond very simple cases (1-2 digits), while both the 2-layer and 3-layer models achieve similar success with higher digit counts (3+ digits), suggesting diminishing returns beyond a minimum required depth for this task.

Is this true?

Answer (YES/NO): NO